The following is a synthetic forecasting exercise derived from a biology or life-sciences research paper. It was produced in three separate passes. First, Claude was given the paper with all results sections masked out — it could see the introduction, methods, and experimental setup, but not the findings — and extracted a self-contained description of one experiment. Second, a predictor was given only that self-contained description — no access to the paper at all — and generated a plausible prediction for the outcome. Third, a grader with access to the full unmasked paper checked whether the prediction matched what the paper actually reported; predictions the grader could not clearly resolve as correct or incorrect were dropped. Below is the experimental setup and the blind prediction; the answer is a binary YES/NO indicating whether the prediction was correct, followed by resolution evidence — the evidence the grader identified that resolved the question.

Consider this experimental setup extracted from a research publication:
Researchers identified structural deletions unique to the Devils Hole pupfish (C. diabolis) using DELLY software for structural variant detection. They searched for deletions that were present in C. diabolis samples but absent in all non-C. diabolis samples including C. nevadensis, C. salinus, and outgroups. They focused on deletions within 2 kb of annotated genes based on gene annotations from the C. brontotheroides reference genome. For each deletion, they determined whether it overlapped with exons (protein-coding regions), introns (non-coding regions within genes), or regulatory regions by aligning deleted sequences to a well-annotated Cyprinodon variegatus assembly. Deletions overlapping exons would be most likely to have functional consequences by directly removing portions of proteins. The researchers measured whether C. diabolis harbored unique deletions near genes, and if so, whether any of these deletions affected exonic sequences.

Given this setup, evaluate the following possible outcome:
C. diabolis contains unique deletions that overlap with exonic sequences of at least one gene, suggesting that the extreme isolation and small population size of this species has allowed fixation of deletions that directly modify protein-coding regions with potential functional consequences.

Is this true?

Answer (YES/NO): YES